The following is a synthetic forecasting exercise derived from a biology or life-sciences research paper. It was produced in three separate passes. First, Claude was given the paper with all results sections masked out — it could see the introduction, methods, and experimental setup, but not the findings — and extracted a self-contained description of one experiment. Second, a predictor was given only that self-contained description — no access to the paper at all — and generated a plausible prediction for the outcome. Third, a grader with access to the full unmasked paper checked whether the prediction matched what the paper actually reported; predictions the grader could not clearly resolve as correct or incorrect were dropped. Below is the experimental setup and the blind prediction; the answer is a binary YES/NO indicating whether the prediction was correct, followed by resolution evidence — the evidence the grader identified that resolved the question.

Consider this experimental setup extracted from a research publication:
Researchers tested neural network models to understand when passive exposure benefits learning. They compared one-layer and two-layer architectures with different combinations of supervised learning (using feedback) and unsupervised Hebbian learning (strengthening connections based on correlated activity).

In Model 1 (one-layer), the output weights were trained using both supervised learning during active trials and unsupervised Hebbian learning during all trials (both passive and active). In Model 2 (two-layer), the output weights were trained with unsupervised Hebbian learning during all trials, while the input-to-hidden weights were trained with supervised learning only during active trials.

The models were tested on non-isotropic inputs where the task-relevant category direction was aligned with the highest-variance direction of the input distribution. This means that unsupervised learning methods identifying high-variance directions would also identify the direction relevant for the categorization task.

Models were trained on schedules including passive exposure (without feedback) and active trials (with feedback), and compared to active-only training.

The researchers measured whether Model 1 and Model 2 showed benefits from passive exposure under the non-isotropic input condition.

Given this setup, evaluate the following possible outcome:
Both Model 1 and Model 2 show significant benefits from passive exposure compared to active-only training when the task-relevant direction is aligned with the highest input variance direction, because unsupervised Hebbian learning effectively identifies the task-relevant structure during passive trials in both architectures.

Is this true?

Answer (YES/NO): NO